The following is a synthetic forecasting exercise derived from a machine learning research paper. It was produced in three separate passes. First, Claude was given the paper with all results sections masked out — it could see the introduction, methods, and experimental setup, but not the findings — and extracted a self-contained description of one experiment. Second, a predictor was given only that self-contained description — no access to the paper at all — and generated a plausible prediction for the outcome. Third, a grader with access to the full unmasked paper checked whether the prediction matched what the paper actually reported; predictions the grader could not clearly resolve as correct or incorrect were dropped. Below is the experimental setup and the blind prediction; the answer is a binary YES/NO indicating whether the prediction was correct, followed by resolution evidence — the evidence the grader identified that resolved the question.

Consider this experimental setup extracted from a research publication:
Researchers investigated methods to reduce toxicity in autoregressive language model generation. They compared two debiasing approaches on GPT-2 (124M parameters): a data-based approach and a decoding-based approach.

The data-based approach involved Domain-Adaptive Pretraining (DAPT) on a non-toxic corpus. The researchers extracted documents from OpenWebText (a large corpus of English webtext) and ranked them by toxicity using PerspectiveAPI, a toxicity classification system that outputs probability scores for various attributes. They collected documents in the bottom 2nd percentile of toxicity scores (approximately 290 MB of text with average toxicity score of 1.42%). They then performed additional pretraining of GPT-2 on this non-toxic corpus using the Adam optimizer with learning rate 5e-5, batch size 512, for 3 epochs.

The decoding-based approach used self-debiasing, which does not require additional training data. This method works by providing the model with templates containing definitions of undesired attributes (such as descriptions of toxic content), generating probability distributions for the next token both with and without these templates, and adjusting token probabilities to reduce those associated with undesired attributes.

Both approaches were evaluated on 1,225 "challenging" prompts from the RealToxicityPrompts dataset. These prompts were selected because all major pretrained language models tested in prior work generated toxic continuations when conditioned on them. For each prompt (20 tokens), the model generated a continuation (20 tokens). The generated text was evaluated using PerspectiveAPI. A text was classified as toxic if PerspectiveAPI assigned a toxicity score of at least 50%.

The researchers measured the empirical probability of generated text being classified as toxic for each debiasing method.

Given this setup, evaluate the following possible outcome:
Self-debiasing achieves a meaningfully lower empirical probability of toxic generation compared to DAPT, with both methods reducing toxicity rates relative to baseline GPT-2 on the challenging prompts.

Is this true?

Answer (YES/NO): NO